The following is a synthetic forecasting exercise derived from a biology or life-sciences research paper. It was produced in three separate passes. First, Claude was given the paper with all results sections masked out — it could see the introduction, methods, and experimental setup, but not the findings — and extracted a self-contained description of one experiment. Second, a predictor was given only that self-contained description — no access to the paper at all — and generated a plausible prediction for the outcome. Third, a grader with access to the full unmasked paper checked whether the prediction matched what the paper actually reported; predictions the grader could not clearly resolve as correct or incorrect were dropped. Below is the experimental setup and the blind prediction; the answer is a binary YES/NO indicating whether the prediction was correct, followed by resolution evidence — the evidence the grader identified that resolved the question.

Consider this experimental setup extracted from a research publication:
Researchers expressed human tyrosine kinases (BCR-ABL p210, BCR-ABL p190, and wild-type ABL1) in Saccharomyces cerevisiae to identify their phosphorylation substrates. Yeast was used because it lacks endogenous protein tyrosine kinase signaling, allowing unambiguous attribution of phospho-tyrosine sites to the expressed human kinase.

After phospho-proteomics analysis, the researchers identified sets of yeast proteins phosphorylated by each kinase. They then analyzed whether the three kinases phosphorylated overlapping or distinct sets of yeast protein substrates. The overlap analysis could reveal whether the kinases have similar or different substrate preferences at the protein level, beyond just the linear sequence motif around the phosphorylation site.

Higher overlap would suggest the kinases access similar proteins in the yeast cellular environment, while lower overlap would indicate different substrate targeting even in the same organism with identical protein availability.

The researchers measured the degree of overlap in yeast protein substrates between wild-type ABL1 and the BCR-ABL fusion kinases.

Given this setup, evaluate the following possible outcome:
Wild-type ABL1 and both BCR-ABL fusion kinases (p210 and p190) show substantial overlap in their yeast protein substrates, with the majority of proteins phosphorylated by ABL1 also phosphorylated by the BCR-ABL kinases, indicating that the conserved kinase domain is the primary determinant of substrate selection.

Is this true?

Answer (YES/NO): NO